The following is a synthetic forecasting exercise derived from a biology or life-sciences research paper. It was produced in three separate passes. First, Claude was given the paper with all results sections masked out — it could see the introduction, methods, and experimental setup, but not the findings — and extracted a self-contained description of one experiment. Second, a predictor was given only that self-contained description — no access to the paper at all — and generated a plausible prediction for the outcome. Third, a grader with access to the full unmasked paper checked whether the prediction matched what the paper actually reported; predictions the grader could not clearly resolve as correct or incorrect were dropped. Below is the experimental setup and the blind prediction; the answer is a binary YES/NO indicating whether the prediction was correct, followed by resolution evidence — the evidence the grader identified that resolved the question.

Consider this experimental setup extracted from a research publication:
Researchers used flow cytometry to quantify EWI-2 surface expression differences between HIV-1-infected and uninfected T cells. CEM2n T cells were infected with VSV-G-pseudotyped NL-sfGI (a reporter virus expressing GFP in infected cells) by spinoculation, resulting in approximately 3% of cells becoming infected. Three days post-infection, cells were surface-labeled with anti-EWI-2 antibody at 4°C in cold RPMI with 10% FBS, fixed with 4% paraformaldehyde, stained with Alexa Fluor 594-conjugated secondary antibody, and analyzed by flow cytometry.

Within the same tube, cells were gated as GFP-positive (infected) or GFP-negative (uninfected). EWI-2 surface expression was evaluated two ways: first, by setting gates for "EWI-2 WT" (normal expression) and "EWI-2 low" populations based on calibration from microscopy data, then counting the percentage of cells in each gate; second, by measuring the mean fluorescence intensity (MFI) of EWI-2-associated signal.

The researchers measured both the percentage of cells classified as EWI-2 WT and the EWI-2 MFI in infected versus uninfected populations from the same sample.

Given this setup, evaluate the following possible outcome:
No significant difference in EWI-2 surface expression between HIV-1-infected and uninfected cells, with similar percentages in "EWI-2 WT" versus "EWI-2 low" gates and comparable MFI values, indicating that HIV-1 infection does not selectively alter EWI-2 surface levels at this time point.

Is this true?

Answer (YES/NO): NO